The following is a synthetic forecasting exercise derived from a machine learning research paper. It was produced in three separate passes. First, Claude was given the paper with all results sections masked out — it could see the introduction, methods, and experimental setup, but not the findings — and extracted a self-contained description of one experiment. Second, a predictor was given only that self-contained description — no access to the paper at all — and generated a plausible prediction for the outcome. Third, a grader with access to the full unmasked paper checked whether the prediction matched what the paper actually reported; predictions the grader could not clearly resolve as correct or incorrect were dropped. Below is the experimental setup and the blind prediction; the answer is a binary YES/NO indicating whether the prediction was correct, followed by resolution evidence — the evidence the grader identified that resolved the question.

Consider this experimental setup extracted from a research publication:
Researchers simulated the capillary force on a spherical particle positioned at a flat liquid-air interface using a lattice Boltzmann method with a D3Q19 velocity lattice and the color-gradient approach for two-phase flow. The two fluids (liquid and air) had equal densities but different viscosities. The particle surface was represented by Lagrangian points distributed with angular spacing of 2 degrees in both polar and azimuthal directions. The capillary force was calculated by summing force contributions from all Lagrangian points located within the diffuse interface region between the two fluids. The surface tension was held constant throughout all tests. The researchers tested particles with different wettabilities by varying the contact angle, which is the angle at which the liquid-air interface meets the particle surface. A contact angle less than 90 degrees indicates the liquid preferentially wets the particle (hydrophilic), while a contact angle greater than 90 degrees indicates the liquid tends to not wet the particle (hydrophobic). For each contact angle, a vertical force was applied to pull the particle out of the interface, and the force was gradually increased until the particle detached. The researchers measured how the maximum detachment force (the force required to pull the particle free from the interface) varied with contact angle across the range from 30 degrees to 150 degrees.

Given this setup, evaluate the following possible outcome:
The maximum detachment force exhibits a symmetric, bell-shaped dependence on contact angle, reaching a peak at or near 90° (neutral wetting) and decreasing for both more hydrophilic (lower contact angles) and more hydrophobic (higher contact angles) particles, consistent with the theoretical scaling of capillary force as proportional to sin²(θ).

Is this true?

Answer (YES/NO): NO